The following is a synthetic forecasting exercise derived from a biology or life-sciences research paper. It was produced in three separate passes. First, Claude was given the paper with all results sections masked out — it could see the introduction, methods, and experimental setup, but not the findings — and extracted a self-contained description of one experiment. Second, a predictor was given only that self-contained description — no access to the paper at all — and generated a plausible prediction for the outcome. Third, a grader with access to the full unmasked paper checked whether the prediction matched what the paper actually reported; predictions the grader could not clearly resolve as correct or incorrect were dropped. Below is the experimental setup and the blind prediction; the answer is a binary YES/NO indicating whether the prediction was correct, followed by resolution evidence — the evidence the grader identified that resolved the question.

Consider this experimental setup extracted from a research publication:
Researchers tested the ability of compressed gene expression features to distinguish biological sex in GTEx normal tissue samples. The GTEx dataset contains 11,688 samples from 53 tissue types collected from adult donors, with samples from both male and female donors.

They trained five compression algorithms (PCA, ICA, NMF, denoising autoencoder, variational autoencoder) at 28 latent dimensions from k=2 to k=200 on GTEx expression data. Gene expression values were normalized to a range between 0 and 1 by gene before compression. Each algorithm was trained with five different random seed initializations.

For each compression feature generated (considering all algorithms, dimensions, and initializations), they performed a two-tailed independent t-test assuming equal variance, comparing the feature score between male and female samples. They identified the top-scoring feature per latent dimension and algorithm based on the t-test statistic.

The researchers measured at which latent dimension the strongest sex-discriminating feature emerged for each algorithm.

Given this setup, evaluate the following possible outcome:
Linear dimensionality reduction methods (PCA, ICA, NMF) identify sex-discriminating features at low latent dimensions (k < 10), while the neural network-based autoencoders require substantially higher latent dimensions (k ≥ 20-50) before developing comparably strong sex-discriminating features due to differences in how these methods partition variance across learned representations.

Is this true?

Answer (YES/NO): NO